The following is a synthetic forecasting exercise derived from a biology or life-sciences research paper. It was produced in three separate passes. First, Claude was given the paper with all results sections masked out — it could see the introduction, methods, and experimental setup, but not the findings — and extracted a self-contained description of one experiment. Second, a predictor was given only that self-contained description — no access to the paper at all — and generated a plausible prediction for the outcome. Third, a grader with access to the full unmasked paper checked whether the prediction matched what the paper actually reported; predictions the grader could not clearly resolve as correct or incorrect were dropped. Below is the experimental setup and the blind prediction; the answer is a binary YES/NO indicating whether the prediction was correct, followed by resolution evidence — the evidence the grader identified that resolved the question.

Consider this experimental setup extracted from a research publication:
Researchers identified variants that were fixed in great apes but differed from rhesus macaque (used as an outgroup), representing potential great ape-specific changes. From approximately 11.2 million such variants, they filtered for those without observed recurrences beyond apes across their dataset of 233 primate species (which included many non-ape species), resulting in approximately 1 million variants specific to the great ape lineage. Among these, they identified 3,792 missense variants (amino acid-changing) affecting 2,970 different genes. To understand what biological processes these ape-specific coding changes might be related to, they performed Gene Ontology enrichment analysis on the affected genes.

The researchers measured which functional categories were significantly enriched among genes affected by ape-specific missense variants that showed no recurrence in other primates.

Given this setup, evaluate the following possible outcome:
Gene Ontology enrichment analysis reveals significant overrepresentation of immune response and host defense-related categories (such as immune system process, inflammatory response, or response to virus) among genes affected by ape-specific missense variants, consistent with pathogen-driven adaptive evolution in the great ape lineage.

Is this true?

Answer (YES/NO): NO